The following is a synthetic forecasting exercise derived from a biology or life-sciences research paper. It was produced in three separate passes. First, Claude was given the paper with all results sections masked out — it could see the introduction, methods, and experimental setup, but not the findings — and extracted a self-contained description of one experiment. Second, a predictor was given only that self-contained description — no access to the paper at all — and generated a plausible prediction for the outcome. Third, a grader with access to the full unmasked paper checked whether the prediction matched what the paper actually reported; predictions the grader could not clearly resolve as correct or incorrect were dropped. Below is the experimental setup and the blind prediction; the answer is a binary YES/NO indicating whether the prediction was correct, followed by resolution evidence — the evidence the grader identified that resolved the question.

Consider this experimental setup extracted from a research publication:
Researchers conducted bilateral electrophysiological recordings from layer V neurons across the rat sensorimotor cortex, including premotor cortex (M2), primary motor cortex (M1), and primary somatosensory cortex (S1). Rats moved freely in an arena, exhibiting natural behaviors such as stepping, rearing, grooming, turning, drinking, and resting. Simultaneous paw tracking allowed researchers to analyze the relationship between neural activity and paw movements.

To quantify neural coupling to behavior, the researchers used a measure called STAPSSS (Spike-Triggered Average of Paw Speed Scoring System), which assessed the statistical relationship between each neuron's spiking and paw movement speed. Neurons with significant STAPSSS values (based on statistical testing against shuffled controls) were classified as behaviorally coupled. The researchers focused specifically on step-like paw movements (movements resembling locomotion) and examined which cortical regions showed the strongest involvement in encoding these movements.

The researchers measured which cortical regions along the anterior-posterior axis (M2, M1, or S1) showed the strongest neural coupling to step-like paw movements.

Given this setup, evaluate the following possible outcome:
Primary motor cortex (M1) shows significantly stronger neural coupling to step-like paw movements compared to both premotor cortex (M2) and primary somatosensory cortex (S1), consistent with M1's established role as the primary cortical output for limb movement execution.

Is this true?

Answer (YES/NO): NO